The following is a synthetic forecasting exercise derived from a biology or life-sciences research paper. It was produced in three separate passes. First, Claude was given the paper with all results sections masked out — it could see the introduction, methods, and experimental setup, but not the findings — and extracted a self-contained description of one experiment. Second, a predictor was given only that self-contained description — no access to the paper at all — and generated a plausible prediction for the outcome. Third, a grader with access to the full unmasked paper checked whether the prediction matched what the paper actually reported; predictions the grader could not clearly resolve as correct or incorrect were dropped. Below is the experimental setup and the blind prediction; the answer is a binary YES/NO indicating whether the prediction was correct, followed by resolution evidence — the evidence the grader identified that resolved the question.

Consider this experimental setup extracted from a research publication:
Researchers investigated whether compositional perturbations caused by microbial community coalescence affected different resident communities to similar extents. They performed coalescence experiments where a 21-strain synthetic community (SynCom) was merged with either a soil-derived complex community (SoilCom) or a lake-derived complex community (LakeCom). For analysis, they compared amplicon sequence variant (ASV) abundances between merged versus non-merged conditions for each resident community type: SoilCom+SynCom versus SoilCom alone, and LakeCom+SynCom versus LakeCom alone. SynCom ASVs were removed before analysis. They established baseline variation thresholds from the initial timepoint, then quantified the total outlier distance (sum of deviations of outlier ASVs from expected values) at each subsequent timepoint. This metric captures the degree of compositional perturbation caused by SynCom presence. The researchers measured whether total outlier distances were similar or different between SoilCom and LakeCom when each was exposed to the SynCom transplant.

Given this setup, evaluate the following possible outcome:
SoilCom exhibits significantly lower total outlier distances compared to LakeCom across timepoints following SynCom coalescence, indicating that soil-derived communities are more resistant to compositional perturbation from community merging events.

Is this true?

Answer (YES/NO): YES